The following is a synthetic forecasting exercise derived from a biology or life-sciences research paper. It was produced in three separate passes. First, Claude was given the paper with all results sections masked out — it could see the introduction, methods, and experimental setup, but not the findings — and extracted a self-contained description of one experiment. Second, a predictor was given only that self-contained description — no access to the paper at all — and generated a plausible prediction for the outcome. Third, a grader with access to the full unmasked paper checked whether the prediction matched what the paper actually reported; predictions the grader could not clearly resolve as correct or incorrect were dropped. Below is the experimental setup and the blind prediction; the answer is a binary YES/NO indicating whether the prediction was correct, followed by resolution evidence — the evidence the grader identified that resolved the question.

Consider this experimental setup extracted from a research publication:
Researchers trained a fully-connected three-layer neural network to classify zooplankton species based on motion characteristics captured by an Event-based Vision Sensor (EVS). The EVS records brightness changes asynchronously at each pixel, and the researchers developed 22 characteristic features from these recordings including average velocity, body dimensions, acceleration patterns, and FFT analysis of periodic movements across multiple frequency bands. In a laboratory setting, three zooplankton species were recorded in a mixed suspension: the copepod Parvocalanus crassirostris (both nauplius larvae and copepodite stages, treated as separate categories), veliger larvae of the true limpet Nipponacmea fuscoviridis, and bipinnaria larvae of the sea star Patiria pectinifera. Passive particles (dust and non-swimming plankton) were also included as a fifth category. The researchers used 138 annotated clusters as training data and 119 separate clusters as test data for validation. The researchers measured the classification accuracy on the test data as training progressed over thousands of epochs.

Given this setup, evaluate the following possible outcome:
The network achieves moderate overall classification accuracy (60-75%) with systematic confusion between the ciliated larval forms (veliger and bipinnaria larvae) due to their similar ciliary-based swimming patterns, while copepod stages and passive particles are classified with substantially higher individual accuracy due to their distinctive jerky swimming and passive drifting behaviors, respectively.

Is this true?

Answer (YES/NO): NO